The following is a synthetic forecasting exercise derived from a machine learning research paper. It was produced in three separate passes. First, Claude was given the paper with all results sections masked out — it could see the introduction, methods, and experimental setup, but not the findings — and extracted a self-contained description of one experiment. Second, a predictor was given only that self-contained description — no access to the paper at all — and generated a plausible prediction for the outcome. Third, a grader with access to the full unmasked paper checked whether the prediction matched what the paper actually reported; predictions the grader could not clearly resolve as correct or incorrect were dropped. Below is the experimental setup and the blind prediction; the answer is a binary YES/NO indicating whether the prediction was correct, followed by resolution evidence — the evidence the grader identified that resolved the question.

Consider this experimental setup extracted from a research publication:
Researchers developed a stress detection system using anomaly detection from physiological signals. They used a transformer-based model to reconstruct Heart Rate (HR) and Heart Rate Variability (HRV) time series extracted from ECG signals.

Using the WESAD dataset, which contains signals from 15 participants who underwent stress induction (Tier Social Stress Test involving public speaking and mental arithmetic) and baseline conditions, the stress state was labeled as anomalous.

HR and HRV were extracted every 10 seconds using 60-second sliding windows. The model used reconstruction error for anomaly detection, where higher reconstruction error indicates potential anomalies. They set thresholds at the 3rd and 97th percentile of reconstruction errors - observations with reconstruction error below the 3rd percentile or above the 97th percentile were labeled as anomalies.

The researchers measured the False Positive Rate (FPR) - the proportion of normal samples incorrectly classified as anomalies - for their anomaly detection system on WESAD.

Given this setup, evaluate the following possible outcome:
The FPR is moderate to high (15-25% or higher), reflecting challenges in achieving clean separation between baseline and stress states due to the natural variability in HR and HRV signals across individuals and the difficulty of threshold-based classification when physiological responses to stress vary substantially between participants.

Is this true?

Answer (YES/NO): NO